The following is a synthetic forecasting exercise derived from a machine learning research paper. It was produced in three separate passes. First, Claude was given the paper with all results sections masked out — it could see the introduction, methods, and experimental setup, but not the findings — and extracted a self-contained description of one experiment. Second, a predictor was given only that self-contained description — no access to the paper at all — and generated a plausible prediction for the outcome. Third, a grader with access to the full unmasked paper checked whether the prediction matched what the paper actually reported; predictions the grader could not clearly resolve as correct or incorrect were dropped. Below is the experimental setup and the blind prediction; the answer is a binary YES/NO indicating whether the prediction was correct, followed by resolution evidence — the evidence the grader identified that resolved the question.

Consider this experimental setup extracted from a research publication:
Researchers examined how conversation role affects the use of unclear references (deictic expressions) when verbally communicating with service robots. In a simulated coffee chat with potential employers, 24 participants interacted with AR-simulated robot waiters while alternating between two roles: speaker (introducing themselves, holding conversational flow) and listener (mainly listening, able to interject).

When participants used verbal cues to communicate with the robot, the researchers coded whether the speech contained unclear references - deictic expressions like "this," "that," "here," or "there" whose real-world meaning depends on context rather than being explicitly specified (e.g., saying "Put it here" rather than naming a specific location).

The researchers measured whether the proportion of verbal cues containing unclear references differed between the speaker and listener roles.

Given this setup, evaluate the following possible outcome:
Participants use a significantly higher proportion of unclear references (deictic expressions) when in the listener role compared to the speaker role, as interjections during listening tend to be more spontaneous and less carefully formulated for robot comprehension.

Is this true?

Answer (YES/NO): NO